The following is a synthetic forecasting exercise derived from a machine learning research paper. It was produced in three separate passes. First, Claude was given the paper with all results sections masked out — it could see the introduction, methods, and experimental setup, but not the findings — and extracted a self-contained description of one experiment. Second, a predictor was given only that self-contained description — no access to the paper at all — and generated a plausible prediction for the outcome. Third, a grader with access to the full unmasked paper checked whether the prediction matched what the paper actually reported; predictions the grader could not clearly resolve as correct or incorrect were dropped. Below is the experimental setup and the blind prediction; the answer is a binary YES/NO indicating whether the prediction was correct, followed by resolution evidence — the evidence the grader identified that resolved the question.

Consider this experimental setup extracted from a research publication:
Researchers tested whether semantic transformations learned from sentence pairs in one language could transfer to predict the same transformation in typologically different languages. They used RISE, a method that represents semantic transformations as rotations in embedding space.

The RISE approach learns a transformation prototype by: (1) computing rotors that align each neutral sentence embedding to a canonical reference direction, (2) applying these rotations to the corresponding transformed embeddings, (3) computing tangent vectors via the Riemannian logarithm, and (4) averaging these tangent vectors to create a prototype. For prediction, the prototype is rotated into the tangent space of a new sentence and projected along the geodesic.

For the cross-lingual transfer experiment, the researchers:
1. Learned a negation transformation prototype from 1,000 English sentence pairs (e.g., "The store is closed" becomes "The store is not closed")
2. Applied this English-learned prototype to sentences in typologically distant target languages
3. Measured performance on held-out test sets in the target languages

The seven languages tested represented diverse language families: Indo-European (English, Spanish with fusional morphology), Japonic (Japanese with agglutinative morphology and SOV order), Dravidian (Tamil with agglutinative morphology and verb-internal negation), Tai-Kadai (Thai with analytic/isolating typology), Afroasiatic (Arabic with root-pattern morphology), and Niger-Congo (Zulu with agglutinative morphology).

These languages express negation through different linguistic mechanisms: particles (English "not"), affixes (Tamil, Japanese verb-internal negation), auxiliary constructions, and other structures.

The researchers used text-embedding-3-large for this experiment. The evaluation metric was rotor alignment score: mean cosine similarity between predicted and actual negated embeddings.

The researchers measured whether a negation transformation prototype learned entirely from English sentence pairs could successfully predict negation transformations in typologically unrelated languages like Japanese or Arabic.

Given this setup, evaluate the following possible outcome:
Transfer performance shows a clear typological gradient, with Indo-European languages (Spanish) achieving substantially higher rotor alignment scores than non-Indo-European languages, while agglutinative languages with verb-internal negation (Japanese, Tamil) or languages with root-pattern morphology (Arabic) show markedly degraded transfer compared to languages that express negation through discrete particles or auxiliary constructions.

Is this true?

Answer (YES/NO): NO